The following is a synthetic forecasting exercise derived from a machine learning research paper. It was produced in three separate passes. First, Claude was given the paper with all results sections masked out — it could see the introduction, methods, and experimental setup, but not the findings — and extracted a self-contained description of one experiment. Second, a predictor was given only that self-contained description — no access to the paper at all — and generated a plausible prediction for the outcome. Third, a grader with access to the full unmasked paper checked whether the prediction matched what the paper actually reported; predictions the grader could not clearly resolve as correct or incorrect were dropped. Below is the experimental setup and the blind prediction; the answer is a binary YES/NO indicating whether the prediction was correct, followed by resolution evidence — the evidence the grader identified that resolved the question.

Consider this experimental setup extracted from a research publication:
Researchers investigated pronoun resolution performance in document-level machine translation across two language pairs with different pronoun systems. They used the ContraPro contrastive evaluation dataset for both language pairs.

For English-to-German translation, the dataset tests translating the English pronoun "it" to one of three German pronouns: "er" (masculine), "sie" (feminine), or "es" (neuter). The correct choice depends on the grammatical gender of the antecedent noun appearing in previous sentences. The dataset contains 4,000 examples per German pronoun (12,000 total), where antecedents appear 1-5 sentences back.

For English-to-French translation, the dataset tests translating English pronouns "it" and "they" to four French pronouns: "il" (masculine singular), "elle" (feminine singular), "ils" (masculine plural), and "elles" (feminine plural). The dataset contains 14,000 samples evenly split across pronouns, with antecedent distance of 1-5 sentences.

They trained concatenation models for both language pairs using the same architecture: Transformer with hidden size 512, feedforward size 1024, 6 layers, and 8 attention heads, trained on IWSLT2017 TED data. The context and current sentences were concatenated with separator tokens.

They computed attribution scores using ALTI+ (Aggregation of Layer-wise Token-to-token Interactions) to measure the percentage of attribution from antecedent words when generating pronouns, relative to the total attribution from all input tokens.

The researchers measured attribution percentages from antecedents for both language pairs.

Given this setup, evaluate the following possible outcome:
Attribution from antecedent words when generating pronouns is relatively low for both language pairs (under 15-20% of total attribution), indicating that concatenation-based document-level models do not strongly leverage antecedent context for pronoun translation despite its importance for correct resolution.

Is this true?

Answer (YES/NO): YES